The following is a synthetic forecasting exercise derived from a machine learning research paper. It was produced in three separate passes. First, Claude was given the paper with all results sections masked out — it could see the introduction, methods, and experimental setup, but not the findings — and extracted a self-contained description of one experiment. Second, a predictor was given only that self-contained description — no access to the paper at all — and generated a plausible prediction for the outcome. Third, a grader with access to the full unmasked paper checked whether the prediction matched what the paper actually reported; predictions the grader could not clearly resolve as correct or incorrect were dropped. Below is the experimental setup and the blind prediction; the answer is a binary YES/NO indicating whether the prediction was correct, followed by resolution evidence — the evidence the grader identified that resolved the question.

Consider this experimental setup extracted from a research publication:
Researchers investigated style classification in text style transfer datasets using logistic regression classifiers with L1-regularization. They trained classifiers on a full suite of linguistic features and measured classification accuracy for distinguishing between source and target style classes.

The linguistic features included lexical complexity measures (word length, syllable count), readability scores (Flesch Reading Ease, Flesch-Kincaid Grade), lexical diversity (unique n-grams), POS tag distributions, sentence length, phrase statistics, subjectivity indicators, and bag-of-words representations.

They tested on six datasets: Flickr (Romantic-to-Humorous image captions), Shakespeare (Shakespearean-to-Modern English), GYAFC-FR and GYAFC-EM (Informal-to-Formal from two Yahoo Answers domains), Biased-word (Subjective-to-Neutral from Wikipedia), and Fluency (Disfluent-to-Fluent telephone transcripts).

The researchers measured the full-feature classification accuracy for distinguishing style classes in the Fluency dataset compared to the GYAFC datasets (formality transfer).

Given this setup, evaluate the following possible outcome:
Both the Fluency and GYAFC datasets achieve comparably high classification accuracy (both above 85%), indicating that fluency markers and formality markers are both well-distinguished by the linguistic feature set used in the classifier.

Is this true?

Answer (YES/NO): NO